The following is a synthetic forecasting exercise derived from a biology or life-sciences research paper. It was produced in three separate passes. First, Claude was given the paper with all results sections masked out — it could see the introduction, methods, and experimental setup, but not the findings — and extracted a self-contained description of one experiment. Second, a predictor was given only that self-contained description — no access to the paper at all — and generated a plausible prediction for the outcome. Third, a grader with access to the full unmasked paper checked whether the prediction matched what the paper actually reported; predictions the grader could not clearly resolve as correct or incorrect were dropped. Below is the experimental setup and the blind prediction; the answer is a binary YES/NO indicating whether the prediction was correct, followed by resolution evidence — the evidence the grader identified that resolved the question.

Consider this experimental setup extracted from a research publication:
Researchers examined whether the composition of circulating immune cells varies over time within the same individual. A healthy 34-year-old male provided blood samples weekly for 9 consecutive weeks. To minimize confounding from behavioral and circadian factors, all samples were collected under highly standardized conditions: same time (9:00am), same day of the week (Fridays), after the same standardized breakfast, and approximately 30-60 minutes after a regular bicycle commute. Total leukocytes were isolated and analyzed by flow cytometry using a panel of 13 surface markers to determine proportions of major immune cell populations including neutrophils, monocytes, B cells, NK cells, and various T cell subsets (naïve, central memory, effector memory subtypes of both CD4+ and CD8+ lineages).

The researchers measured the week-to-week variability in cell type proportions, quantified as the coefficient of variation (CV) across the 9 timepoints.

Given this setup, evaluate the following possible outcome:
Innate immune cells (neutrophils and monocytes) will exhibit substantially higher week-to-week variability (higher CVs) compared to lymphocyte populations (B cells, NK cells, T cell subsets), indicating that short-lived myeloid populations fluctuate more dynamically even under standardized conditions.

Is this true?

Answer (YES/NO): NO